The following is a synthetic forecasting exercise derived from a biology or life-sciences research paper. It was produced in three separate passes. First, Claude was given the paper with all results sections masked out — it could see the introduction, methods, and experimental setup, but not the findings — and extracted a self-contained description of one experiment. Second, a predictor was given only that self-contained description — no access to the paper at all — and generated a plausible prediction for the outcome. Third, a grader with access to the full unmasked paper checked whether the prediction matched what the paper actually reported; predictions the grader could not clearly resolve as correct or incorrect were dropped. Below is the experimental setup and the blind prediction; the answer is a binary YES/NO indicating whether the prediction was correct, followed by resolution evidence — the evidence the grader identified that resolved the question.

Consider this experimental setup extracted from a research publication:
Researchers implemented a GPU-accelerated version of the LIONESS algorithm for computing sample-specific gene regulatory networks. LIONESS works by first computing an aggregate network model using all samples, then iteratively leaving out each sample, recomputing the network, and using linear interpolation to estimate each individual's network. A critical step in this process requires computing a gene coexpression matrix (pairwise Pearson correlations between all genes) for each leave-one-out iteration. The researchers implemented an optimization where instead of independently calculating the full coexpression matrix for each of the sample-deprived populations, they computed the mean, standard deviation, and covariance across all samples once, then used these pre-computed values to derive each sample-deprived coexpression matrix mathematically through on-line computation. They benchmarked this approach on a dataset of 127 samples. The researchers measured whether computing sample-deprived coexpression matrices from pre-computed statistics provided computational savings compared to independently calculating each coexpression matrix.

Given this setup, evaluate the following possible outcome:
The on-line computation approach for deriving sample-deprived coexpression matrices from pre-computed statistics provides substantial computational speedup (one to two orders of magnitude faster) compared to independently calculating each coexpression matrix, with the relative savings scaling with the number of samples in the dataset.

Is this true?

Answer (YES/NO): NO